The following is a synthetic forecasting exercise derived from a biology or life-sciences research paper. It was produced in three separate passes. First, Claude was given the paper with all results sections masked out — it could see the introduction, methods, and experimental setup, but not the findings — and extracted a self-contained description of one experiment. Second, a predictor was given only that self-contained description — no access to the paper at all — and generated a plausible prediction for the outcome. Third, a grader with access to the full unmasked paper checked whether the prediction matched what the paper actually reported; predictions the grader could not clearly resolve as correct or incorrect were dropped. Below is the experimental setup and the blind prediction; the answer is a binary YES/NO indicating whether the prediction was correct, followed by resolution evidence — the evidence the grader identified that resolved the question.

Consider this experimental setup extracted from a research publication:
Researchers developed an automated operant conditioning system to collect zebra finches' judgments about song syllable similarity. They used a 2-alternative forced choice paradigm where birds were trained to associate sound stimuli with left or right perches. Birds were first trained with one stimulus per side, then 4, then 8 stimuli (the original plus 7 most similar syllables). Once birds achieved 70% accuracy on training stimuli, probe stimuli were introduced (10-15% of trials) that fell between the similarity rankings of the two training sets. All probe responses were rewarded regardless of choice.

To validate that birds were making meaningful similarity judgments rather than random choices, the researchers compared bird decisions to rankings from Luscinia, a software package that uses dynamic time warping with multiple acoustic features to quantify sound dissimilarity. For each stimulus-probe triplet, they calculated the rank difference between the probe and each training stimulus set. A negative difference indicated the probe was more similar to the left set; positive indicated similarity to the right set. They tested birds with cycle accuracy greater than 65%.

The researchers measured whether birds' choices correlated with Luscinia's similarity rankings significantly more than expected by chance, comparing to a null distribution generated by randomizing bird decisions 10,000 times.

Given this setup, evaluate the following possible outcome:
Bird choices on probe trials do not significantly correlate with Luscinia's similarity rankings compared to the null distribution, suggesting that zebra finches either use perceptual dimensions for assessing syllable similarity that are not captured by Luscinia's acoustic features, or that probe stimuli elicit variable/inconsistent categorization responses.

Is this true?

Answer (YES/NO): NO